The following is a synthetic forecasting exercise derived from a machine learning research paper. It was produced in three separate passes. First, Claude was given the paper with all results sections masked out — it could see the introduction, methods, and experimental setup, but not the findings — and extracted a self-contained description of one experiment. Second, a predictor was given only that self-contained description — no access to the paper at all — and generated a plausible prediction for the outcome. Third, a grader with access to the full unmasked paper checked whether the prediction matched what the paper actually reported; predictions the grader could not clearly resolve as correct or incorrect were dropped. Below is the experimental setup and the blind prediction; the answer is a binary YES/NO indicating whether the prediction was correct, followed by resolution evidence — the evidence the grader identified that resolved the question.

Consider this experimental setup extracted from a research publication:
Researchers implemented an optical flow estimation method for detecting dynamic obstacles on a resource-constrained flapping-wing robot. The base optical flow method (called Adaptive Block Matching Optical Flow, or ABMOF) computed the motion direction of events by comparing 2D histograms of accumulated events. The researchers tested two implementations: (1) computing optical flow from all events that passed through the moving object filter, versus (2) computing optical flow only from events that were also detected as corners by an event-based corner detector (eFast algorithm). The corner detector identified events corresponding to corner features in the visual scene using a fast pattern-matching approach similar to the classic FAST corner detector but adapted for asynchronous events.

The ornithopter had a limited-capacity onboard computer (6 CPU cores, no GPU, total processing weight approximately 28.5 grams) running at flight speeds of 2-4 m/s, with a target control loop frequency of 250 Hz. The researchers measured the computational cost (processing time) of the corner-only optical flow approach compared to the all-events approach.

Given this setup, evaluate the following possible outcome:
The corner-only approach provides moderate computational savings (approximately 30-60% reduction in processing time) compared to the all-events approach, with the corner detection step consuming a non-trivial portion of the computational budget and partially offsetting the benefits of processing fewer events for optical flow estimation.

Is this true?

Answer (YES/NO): NO